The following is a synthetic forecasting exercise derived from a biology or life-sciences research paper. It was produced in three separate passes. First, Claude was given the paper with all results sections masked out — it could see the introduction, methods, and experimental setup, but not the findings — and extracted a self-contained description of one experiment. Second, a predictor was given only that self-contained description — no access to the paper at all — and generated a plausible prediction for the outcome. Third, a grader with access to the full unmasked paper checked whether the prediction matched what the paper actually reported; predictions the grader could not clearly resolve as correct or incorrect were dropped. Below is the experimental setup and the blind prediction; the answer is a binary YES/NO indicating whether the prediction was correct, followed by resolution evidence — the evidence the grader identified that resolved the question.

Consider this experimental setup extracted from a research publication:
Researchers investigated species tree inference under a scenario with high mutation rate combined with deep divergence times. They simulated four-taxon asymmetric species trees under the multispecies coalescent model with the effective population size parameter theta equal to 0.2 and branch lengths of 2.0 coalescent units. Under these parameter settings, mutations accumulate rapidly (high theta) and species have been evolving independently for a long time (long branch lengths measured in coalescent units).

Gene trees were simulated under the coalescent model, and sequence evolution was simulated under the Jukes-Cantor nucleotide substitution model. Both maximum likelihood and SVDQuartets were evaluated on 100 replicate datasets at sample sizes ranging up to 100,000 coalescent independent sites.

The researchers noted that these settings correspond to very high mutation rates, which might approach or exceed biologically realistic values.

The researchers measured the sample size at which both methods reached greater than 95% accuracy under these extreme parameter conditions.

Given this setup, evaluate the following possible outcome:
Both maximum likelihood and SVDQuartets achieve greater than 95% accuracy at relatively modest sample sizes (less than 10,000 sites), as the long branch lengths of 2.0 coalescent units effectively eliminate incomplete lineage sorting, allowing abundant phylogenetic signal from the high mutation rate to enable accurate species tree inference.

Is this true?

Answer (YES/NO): NO